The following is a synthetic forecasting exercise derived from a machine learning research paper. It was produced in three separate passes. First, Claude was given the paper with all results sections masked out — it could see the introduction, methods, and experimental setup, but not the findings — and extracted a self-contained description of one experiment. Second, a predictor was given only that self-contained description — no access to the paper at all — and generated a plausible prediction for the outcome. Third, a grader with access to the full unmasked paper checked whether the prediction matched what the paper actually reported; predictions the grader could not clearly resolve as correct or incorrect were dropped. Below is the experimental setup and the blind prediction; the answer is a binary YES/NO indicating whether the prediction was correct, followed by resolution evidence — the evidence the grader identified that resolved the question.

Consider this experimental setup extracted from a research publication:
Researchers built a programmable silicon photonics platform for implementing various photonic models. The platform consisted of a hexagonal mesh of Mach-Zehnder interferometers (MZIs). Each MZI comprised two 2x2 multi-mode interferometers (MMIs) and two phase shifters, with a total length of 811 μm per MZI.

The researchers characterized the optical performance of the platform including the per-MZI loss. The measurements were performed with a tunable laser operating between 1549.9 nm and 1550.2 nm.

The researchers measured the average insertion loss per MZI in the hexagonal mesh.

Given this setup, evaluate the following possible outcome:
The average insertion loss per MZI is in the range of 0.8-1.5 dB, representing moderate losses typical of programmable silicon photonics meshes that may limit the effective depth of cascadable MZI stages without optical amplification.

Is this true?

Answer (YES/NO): NO